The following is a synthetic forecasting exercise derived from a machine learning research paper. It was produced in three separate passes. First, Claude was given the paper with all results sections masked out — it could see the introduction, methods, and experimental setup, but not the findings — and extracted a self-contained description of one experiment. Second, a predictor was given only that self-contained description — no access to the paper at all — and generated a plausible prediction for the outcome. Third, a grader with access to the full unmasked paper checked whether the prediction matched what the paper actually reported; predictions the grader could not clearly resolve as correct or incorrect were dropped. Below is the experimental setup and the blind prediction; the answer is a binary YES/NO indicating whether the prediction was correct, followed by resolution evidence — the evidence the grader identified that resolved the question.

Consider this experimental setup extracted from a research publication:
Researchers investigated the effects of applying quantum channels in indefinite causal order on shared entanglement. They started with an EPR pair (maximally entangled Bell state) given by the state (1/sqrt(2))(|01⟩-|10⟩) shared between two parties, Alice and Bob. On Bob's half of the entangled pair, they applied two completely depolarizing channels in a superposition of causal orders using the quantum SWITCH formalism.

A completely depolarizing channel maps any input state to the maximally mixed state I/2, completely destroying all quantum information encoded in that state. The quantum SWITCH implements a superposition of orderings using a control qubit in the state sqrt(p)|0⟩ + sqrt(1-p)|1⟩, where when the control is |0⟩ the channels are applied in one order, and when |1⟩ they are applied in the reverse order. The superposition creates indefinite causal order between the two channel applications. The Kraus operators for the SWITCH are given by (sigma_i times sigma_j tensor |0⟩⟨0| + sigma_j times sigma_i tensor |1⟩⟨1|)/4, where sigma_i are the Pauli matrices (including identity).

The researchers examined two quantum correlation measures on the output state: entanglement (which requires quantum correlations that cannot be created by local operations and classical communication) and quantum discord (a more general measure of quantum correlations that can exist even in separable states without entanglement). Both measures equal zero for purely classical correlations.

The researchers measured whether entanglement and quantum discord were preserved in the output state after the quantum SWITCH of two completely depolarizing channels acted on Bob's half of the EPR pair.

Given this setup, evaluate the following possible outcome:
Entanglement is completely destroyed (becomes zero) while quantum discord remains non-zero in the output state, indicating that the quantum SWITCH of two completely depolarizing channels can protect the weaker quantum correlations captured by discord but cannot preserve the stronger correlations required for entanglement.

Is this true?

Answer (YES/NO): YES